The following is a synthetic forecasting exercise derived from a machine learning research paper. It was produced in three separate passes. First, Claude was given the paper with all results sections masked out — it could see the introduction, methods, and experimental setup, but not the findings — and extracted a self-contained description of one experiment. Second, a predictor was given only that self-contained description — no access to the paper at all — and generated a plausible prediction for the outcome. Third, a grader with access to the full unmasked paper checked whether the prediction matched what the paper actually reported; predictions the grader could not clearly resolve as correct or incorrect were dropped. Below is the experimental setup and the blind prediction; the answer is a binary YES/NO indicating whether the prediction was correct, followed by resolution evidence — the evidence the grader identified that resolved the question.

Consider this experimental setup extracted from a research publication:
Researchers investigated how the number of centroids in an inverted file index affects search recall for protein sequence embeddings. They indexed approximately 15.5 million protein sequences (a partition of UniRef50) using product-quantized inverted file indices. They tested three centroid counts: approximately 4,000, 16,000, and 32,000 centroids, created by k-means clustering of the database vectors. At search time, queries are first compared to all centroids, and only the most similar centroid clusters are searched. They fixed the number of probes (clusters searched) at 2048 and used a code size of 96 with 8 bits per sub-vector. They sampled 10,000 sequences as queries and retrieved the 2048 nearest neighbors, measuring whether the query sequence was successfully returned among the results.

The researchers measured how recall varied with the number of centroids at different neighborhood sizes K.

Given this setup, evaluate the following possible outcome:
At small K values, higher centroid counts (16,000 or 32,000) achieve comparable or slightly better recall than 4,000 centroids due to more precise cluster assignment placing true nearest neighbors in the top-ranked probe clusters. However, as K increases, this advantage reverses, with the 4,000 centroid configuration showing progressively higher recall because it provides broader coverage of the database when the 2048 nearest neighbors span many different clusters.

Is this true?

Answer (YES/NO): NO